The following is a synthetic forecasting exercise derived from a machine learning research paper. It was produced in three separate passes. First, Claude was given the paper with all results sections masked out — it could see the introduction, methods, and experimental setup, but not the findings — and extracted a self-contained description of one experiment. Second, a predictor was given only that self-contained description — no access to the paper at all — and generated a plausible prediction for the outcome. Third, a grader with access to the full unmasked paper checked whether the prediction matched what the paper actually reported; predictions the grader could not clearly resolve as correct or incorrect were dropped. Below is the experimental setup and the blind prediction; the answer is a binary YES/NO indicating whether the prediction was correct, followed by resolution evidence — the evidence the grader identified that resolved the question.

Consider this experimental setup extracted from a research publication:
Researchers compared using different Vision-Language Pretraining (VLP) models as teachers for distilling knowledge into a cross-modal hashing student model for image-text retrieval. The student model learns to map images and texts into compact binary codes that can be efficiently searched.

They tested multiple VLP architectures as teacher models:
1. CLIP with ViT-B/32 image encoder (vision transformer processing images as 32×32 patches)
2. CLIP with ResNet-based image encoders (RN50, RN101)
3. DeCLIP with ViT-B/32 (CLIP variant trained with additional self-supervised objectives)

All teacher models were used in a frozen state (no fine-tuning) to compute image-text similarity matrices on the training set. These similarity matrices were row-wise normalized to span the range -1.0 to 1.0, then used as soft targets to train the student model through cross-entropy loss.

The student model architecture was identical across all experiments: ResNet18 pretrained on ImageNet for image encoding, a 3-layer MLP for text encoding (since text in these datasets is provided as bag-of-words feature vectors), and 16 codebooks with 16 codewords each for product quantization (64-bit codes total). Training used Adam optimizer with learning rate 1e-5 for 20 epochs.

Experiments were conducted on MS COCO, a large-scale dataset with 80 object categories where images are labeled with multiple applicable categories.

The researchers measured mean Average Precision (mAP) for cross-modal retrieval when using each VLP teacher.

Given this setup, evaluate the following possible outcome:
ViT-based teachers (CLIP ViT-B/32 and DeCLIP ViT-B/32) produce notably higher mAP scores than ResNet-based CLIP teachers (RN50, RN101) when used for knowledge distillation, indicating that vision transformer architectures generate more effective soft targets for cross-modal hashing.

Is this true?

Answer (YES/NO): NO